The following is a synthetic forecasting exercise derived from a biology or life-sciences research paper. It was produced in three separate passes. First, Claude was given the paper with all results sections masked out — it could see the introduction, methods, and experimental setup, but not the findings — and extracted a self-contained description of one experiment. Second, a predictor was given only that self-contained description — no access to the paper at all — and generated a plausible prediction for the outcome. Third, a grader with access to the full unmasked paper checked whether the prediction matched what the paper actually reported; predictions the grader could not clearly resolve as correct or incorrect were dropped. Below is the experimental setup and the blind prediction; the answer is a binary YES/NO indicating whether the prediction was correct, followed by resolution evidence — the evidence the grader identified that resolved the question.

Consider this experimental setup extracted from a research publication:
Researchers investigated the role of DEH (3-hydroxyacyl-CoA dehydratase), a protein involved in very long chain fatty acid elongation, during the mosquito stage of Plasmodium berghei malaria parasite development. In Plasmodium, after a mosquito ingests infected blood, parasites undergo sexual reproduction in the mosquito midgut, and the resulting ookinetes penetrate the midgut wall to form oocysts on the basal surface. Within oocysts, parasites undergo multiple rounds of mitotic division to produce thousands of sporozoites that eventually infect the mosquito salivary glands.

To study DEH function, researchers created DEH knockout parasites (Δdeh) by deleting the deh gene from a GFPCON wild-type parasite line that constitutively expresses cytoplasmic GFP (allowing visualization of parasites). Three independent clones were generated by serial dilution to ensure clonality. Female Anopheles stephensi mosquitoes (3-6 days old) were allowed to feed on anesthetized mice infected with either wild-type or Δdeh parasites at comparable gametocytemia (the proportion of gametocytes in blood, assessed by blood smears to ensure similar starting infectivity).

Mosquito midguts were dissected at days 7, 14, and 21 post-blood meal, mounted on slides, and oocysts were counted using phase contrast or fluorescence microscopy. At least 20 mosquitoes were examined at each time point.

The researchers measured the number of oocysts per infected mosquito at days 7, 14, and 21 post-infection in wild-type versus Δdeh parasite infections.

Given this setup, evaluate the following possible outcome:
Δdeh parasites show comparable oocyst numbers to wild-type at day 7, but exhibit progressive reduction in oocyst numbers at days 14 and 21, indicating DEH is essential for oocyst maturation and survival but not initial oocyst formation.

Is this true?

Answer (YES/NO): NO